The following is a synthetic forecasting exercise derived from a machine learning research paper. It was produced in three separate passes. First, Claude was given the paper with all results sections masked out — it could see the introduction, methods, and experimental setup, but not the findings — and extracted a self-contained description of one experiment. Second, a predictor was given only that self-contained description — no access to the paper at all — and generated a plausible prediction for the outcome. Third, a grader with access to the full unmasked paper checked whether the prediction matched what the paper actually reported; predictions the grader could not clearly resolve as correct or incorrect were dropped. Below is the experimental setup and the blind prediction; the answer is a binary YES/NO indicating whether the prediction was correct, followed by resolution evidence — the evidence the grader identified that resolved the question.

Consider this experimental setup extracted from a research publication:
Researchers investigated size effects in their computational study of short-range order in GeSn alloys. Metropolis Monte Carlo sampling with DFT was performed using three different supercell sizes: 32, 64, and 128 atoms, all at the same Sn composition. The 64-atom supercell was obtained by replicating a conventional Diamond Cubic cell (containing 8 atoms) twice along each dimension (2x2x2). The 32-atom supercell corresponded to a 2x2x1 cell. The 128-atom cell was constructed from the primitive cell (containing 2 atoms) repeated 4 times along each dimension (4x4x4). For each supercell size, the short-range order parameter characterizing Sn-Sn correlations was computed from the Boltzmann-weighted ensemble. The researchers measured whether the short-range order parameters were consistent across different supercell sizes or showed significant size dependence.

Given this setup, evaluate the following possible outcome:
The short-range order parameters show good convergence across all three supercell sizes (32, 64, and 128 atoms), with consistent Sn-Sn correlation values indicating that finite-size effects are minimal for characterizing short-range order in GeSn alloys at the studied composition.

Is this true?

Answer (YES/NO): YES